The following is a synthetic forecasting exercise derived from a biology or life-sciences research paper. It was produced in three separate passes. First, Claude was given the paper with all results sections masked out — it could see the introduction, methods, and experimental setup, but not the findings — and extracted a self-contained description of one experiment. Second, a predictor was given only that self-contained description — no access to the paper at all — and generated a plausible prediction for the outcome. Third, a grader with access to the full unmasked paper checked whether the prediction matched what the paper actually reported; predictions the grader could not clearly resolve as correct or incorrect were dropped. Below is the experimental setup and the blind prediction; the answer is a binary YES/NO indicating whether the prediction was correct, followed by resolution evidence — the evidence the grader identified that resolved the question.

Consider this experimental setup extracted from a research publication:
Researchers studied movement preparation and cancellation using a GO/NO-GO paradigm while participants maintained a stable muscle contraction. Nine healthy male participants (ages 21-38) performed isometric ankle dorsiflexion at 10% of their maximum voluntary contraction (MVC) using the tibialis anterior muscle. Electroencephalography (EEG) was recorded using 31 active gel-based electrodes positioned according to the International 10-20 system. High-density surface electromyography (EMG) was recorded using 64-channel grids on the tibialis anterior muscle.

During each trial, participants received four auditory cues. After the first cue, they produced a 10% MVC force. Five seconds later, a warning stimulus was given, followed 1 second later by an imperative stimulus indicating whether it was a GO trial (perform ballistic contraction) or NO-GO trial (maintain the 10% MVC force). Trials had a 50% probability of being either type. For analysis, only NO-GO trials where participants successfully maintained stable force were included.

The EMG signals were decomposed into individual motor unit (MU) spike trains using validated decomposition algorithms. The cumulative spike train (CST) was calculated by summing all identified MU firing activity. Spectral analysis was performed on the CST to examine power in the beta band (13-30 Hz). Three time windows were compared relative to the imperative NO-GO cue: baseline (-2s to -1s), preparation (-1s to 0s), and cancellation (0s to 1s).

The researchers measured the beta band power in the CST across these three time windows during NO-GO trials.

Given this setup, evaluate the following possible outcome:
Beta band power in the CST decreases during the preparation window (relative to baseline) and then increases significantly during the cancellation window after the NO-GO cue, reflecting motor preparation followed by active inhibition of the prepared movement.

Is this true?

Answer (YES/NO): NO